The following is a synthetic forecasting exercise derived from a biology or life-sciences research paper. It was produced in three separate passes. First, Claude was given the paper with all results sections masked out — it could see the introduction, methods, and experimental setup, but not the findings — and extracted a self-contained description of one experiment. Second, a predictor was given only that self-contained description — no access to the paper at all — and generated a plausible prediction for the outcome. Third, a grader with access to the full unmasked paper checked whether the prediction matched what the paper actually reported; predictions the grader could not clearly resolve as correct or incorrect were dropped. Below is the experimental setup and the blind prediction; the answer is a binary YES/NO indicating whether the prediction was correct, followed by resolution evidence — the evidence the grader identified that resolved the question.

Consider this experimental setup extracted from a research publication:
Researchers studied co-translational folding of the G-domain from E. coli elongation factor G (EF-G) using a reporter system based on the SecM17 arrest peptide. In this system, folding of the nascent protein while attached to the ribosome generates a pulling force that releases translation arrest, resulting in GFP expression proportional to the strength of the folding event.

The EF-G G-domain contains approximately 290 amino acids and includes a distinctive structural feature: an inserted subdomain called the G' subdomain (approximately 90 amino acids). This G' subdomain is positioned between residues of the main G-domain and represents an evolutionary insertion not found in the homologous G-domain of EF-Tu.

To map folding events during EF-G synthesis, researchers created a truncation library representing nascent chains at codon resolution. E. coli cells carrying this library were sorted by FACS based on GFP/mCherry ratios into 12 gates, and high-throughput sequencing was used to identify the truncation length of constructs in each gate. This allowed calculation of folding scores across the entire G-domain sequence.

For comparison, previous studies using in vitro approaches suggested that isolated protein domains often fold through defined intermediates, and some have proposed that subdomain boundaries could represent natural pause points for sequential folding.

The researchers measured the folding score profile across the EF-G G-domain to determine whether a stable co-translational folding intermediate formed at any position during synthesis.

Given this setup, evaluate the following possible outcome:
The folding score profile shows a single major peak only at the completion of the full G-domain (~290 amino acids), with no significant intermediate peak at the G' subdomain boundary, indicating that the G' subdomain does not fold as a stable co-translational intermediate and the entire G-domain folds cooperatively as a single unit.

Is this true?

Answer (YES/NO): YES